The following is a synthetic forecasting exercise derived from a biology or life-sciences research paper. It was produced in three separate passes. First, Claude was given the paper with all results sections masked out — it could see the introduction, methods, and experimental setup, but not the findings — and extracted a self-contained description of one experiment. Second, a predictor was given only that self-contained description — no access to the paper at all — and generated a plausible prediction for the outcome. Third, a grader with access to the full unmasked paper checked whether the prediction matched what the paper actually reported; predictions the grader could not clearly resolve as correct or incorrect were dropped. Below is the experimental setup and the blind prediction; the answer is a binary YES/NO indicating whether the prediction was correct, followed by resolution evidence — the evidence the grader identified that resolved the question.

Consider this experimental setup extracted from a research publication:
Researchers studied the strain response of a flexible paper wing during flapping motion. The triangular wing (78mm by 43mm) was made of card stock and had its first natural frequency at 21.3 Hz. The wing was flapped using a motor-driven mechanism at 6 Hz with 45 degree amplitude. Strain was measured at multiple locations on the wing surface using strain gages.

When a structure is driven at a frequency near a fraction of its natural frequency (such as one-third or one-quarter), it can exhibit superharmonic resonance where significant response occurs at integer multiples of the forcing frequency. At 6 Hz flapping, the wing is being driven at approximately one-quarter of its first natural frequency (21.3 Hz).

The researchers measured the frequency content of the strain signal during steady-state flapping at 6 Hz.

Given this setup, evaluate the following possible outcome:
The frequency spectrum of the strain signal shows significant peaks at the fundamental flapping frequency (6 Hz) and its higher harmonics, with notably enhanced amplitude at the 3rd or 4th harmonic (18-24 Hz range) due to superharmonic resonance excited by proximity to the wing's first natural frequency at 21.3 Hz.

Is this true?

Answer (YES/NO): YES